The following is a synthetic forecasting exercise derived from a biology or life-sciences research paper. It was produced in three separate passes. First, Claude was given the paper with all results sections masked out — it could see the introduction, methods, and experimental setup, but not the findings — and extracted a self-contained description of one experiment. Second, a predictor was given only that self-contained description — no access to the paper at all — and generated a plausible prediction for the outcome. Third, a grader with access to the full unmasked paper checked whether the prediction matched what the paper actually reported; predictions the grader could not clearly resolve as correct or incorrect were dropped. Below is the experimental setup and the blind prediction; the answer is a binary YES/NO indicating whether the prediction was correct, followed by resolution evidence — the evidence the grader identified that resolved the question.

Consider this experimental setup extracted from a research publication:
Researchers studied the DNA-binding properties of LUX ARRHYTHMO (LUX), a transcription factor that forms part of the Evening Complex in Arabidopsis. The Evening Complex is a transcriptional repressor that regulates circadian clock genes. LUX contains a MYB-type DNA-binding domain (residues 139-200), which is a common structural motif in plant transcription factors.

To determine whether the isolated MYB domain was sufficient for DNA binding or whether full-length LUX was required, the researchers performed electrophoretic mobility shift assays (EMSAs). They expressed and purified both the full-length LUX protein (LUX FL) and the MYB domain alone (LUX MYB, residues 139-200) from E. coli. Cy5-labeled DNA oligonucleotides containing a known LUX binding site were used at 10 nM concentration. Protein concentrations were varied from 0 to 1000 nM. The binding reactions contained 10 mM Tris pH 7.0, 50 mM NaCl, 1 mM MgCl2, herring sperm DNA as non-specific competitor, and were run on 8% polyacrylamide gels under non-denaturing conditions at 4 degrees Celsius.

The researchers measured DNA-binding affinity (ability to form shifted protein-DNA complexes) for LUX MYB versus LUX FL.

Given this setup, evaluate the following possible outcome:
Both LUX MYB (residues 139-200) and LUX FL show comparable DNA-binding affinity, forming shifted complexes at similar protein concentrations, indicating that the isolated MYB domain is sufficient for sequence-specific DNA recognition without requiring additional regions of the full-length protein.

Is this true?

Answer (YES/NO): NO